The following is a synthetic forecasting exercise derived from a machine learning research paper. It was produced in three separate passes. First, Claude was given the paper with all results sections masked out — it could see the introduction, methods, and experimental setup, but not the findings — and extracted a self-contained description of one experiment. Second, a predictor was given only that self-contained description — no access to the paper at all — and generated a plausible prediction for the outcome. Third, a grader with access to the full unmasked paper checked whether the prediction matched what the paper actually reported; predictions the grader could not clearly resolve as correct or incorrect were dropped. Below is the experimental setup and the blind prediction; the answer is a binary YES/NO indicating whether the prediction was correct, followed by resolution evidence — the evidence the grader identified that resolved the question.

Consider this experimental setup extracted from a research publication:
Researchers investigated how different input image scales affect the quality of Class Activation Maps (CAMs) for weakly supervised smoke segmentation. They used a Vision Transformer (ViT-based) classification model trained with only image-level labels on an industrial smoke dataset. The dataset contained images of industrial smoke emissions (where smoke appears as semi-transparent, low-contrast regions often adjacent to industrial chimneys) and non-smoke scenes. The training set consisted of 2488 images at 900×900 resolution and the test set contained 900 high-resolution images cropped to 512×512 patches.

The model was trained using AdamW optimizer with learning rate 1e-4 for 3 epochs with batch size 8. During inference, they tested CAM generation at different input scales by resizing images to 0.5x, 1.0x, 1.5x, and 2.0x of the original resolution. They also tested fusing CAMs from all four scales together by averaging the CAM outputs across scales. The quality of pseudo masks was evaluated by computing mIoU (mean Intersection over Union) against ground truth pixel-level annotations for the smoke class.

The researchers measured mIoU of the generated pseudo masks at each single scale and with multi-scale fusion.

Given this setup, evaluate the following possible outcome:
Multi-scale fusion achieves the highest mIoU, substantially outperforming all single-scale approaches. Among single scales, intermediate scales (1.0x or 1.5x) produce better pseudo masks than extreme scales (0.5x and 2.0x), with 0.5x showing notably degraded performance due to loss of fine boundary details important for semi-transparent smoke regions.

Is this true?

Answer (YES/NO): NO